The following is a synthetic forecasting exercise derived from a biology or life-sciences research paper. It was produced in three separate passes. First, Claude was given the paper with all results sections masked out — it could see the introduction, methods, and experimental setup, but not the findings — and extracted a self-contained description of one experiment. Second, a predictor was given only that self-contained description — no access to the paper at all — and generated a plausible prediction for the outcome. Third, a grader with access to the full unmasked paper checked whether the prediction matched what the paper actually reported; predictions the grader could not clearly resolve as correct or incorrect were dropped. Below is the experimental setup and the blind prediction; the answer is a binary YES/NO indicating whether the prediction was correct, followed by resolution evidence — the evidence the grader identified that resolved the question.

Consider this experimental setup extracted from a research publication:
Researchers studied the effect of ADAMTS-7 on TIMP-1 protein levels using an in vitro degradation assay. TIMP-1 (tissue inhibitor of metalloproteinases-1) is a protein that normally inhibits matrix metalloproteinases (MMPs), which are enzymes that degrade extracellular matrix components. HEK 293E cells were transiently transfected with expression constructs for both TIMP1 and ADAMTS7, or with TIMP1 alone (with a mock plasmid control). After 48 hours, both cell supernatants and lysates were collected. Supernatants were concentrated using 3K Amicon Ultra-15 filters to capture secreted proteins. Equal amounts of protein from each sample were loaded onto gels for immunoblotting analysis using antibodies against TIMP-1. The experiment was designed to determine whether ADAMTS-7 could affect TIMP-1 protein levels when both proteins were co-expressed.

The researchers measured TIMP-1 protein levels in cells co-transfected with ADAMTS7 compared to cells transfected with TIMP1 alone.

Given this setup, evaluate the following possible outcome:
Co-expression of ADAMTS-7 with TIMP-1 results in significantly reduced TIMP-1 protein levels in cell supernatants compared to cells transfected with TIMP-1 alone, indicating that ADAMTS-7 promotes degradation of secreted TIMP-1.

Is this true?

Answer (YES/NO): YES